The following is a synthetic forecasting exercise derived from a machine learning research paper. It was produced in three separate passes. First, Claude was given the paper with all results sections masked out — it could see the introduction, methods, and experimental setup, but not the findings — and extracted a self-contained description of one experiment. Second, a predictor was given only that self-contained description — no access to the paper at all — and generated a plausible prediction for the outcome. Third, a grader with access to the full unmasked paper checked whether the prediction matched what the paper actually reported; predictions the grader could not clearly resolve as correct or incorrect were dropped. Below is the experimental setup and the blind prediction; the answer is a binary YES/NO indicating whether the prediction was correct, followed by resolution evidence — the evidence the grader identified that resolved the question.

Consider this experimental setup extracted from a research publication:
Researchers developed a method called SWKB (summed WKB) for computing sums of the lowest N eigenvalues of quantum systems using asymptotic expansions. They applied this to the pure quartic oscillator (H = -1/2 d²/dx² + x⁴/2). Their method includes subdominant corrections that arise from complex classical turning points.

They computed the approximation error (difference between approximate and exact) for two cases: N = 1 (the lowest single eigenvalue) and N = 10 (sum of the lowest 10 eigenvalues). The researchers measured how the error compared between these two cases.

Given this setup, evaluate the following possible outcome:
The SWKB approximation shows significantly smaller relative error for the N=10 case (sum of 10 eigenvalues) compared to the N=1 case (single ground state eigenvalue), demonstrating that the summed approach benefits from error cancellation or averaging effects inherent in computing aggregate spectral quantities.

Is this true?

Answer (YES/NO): YES